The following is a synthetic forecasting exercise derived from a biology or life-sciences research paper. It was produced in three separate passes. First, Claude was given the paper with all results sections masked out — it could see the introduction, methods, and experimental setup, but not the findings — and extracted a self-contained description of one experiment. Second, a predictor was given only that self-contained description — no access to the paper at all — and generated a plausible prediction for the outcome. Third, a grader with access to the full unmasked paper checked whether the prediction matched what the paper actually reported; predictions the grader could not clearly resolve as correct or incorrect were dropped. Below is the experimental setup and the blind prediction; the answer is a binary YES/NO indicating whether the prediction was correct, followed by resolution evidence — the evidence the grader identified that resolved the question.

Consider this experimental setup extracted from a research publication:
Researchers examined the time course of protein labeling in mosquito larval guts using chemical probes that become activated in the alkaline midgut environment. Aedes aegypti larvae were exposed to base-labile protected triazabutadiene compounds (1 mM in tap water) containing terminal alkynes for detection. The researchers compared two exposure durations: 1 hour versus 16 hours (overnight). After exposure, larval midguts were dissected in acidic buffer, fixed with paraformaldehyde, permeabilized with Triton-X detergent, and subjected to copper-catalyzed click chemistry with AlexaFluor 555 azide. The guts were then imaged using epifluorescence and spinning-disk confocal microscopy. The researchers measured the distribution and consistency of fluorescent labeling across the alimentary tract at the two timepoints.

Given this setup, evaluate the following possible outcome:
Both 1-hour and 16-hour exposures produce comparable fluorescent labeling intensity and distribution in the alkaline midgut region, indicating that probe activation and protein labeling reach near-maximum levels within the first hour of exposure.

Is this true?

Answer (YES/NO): NO